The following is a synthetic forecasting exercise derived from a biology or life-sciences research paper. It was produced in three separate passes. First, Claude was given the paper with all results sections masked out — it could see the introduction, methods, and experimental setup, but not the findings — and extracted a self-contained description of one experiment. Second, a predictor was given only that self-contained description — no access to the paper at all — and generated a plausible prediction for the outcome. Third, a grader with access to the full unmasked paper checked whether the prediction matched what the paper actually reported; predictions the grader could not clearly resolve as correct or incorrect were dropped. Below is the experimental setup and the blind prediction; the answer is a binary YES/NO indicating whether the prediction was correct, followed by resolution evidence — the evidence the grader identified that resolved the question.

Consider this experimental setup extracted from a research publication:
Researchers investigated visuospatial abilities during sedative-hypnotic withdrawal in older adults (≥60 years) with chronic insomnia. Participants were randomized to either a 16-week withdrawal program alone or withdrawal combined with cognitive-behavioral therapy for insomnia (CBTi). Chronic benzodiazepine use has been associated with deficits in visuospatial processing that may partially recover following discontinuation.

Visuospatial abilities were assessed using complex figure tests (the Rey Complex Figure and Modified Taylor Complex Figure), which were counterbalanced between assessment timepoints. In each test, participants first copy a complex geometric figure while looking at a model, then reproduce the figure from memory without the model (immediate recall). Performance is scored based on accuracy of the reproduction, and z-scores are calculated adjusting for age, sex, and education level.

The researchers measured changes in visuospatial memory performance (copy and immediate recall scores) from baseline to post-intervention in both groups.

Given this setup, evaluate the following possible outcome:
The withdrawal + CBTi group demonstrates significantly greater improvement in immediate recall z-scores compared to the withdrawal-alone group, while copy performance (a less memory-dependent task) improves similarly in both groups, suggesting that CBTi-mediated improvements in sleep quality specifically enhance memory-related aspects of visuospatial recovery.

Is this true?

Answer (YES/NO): NO